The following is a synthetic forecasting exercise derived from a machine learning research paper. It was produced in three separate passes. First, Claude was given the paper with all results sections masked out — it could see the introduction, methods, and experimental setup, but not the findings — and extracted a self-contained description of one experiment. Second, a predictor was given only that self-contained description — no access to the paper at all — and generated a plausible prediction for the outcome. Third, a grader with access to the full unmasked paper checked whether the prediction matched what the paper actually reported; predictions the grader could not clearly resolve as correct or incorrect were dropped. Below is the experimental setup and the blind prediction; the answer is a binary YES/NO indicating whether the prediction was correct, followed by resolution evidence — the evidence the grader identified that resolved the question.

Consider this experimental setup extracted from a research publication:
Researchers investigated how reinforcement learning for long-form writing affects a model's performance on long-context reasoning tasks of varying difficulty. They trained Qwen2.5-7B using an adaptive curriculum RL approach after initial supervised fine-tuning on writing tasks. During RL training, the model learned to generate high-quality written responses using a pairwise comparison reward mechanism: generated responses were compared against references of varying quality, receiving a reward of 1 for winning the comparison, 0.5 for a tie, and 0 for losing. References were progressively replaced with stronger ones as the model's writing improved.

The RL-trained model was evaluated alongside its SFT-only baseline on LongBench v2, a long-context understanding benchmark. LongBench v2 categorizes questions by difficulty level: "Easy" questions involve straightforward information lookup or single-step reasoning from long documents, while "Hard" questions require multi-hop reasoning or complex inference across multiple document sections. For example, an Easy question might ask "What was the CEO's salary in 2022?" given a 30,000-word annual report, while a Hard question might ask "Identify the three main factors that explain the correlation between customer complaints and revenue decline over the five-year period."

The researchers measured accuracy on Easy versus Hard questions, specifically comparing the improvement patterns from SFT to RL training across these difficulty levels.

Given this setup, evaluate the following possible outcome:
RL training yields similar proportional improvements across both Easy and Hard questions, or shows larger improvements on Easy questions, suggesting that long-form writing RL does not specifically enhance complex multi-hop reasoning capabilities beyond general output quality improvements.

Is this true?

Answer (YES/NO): YES